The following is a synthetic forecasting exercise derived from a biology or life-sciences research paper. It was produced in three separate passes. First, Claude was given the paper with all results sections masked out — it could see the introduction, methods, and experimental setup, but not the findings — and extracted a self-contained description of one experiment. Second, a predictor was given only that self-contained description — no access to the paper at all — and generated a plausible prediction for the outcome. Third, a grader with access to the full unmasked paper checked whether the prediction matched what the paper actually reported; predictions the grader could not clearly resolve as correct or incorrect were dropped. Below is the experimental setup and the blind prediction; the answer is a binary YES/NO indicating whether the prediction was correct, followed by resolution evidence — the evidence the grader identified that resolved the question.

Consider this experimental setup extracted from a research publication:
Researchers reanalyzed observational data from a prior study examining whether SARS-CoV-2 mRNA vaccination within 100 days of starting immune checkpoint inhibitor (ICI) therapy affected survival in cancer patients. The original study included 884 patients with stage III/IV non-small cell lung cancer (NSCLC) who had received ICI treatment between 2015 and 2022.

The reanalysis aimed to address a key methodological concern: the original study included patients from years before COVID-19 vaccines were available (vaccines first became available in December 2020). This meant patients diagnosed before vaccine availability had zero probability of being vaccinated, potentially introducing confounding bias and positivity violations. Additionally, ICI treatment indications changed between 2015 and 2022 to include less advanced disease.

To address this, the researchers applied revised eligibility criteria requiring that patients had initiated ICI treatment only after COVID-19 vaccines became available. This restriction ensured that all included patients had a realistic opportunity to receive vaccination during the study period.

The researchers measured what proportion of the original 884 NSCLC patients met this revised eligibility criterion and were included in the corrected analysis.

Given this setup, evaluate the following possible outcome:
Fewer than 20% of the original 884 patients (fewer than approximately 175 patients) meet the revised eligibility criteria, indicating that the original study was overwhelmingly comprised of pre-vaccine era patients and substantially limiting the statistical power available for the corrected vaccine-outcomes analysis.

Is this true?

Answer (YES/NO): NO